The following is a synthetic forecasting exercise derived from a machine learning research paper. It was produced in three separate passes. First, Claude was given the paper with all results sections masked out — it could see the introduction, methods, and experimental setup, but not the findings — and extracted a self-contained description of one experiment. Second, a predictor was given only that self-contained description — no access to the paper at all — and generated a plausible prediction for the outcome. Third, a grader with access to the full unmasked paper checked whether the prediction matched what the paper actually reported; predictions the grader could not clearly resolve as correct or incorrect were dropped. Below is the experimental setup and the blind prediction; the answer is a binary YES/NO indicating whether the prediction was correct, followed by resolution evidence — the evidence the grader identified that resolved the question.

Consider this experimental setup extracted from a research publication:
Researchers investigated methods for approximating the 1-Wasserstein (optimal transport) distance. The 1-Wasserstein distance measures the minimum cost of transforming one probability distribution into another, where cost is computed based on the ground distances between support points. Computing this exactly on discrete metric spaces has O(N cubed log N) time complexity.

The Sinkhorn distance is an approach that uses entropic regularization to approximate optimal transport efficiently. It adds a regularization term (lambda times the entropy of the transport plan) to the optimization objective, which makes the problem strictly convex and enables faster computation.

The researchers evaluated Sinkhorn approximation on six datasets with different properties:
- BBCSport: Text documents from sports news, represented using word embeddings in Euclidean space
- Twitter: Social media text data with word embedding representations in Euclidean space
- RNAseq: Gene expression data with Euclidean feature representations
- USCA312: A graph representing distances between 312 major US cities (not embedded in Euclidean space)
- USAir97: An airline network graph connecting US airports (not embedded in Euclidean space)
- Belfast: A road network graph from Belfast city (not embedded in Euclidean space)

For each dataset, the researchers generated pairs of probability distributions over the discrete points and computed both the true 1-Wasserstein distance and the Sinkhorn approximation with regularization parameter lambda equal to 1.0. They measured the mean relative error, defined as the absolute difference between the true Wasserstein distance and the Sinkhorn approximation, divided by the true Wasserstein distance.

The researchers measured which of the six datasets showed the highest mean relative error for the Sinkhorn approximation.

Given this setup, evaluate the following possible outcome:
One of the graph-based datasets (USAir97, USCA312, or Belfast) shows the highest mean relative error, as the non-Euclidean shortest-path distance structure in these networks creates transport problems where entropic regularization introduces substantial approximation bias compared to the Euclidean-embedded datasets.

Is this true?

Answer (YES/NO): YES